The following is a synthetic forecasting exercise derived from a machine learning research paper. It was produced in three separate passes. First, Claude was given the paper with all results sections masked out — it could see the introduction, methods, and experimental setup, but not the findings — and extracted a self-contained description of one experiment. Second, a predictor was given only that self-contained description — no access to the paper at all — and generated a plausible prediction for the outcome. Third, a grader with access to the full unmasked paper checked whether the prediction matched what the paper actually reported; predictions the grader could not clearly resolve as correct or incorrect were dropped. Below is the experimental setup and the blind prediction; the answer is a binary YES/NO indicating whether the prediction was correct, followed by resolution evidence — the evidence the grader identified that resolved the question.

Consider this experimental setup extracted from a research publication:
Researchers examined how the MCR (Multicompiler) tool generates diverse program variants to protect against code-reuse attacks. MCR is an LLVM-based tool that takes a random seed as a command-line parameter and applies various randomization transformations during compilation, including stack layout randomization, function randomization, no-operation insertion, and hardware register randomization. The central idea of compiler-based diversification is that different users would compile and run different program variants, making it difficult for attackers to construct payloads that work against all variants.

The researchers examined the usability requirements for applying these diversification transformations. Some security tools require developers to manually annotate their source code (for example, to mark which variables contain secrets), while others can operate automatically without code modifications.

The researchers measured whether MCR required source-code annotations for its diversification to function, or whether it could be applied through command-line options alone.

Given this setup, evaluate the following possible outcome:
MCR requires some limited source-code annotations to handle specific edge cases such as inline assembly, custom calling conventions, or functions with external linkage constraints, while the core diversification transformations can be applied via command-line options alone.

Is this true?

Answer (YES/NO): NO